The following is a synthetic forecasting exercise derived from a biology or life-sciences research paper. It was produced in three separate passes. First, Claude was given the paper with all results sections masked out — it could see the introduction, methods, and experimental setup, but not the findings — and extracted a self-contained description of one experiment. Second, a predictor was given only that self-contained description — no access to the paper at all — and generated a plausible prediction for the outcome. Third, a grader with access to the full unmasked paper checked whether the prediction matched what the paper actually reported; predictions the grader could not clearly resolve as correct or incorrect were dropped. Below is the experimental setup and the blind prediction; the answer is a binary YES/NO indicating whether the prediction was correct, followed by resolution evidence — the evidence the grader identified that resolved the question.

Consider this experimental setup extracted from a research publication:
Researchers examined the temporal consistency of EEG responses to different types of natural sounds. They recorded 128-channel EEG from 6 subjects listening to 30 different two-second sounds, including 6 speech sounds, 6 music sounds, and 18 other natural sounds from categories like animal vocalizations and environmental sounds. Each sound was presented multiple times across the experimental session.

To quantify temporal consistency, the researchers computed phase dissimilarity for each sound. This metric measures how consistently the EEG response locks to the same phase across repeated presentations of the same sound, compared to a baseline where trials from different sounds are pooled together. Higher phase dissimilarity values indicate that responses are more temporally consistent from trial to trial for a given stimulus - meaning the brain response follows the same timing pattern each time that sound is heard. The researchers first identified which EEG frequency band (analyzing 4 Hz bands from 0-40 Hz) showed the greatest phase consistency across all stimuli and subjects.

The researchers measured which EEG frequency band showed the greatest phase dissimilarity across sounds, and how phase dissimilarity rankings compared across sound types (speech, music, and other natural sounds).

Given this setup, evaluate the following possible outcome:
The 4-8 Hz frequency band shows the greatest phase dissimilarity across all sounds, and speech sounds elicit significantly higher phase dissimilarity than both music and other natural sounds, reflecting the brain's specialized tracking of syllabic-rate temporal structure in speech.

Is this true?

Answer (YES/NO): NO